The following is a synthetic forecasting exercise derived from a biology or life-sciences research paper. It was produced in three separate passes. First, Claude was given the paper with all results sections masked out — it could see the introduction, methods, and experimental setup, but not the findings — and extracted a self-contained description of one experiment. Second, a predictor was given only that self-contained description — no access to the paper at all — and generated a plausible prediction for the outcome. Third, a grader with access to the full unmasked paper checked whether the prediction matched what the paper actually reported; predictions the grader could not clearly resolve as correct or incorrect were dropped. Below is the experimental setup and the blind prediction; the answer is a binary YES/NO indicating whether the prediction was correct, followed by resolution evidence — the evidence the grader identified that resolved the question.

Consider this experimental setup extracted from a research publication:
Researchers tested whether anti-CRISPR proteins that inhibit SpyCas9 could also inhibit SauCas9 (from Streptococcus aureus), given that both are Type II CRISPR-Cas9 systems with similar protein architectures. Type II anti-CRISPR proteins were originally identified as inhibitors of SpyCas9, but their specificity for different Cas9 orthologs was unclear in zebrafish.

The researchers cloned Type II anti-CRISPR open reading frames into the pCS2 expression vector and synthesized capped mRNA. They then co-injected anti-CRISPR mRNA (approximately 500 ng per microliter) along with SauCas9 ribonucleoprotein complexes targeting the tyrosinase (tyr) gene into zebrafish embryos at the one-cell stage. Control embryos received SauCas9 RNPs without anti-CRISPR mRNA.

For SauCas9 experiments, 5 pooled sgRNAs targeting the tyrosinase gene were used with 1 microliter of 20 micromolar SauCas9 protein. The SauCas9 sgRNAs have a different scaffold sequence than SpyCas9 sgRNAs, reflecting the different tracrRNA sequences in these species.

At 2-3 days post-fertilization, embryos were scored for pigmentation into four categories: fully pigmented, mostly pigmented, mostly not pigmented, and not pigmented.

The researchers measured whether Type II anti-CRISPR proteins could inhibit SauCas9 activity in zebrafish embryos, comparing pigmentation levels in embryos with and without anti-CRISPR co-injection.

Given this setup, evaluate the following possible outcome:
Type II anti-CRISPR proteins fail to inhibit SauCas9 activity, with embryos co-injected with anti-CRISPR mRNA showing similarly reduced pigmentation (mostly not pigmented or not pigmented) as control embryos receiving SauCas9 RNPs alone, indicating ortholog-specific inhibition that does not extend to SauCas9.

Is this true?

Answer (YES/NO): NO